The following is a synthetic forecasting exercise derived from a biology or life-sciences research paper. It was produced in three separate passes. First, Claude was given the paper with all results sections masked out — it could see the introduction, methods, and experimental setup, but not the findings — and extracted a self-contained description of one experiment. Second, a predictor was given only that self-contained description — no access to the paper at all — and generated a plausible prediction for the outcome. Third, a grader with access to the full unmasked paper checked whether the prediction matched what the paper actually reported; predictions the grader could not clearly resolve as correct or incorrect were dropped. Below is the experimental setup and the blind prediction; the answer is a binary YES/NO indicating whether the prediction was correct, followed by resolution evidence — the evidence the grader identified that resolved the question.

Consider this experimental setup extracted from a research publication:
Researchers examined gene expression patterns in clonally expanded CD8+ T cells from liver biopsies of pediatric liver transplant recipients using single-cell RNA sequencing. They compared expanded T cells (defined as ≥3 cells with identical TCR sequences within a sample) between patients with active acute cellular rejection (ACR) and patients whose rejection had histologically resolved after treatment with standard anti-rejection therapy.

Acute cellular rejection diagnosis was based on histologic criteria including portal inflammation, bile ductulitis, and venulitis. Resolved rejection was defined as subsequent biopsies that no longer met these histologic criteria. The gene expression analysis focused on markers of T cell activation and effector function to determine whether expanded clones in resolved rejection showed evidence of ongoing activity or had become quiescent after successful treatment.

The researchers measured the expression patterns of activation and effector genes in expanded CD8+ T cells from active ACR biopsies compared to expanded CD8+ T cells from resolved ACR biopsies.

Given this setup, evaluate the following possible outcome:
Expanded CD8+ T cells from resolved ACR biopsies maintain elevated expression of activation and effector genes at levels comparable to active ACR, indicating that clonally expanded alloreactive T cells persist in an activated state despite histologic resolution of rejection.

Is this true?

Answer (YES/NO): YES